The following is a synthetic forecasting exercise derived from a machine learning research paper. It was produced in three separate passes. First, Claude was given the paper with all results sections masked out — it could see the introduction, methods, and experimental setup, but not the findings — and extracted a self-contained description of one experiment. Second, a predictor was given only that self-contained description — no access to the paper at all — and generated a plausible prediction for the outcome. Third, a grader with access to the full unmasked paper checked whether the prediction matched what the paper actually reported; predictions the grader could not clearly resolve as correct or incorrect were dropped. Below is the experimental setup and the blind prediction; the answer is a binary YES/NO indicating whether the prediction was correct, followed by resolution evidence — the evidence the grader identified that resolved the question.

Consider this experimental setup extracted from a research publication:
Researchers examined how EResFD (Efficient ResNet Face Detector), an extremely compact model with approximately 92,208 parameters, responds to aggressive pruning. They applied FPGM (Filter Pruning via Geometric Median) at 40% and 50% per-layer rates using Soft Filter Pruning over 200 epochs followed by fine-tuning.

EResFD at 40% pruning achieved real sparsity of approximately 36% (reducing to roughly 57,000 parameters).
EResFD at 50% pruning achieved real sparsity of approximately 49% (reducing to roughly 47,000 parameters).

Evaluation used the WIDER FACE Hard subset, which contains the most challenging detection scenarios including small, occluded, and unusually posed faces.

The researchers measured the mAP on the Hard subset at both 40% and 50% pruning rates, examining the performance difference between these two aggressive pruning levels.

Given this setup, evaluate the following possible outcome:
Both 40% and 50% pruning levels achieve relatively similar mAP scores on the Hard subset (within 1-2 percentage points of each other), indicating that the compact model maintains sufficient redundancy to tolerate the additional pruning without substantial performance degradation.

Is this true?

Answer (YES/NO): NO